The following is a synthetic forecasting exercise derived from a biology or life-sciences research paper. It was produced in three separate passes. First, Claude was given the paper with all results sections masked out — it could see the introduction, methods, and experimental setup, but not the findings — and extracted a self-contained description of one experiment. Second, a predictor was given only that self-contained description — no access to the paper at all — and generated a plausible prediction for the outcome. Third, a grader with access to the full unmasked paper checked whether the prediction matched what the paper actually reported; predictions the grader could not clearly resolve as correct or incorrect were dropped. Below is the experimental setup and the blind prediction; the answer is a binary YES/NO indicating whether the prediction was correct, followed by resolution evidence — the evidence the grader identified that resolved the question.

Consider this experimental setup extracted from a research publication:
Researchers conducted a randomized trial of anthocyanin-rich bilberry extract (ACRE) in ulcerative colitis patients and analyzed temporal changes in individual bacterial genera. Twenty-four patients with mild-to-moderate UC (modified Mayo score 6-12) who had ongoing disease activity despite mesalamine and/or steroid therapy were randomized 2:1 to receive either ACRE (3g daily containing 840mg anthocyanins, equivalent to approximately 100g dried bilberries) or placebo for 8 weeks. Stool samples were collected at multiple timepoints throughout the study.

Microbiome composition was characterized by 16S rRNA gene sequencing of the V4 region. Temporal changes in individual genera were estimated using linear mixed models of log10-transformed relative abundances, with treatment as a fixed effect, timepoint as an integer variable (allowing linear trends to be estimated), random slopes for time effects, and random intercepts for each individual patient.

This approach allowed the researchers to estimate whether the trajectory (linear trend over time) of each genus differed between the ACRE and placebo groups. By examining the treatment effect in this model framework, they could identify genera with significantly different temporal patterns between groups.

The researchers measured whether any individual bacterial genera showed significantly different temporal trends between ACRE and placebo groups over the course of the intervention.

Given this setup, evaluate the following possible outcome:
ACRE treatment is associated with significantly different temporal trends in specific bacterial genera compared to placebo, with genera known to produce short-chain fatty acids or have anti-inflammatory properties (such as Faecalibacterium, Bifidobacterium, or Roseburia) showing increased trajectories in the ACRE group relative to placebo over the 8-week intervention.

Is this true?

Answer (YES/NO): NO